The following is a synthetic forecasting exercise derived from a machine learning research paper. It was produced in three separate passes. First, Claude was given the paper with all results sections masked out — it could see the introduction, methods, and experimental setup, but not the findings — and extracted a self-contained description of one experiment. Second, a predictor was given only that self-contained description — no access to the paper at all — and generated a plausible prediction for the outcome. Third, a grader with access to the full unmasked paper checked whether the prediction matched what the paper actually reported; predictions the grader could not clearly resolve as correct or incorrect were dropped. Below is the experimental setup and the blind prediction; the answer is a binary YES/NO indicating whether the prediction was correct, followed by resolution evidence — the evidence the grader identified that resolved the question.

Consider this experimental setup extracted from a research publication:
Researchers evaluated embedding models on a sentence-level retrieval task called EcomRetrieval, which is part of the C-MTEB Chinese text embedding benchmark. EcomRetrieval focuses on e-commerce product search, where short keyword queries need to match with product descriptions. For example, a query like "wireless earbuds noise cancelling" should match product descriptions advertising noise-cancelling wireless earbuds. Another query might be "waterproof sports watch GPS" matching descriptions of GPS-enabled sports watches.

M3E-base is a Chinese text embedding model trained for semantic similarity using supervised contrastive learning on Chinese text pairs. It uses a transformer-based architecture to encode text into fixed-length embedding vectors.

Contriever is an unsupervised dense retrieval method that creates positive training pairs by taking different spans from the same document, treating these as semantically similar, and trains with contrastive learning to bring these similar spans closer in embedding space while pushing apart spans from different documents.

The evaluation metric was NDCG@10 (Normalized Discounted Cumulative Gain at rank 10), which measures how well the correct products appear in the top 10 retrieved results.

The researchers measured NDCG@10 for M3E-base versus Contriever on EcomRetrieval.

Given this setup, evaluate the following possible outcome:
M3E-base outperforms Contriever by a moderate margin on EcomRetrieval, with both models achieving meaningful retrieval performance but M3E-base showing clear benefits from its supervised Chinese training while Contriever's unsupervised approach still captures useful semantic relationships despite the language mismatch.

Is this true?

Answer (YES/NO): YES